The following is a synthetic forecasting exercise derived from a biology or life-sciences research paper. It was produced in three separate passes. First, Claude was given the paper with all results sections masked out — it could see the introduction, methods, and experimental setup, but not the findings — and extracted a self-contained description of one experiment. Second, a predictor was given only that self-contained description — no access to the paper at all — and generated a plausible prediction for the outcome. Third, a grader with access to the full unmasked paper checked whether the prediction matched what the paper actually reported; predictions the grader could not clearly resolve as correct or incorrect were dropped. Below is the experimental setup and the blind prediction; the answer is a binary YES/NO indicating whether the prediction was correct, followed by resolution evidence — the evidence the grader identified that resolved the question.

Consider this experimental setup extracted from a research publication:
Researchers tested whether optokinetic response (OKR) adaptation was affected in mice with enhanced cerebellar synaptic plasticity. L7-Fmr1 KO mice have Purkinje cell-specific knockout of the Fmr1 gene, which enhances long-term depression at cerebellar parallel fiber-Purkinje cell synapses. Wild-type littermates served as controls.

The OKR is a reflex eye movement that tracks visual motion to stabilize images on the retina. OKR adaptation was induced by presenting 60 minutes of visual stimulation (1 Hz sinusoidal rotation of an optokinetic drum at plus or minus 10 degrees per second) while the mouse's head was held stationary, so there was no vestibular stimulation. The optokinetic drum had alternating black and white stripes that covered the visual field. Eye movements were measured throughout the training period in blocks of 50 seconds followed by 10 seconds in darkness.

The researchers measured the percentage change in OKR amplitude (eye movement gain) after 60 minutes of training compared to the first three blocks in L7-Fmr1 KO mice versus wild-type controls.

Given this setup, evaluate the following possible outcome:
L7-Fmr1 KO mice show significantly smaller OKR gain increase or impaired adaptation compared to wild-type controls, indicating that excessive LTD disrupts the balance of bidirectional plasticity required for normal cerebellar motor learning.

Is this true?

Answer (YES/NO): YES